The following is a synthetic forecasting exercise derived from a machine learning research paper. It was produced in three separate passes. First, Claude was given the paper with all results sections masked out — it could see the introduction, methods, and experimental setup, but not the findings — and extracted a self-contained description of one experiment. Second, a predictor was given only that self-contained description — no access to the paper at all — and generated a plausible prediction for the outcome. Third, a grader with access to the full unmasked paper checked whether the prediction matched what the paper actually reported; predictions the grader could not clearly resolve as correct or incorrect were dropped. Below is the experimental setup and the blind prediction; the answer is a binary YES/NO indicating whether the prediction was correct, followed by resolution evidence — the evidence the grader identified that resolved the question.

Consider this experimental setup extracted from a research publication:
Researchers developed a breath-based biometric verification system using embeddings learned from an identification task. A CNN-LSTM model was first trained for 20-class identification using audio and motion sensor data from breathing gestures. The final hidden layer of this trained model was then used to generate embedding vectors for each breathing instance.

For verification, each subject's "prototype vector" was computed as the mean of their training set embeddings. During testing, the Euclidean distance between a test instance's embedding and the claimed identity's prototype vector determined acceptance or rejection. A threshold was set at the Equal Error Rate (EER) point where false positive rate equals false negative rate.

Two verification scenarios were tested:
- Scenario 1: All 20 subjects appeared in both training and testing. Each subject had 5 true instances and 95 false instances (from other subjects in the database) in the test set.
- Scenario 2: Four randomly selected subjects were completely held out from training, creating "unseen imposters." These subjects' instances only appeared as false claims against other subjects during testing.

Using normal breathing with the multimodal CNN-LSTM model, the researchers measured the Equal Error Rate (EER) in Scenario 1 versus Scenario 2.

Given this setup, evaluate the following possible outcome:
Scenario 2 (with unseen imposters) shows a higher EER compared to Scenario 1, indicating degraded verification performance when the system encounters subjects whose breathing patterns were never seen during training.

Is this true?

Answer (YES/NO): YES